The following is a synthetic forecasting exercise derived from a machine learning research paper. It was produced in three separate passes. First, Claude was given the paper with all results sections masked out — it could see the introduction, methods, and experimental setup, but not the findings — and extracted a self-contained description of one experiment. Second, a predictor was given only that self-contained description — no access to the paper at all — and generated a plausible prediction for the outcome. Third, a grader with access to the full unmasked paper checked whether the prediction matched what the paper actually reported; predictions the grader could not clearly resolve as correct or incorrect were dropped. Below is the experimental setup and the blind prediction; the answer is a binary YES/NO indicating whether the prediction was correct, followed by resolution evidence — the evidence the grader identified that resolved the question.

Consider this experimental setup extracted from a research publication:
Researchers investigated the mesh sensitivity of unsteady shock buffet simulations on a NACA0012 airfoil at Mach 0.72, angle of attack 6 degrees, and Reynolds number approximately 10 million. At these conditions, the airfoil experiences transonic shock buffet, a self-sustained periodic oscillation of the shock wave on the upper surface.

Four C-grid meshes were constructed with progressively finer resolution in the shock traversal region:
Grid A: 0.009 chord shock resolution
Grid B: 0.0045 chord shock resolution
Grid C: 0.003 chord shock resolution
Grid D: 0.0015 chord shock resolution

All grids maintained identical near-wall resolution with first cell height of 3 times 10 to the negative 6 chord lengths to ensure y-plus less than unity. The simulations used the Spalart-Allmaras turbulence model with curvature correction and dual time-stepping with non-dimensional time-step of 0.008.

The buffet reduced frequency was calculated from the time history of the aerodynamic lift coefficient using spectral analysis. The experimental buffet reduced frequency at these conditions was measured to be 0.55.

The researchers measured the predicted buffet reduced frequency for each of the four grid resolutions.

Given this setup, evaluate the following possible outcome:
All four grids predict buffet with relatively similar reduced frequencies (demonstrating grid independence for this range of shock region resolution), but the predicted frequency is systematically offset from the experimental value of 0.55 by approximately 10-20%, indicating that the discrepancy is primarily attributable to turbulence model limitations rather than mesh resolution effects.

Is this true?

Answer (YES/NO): NO